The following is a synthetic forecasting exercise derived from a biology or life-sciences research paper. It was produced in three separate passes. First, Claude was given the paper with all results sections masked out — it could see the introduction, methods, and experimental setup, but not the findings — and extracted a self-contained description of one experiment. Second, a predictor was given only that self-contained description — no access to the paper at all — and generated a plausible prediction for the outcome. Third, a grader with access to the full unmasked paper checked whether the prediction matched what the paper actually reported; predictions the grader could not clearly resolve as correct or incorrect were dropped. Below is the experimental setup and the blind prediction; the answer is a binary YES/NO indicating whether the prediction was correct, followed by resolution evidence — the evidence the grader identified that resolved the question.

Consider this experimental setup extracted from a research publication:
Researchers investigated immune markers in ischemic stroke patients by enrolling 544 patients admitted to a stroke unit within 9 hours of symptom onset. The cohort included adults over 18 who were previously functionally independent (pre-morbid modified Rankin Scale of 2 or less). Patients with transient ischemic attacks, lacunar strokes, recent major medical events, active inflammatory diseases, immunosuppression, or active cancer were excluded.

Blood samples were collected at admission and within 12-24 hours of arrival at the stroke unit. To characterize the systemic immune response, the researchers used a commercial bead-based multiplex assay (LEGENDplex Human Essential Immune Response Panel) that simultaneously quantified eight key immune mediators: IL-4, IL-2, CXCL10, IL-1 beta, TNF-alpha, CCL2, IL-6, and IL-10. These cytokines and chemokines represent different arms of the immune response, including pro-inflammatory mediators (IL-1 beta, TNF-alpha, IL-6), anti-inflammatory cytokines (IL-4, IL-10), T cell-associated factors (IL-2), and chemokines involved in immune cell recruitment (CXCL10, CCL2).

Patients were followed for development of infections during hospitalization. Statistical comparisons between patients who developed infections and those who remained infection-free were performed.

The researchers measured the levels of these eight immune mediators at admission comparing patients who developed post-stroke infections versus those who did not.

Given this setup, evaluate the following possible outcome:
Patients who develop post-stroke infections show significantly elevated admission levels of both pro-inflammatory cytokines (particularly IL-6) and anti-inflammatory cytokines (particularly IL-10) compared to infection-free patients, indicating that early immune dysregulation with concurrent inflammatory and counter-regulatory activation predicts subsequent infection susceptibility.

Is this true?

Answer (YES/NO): NO